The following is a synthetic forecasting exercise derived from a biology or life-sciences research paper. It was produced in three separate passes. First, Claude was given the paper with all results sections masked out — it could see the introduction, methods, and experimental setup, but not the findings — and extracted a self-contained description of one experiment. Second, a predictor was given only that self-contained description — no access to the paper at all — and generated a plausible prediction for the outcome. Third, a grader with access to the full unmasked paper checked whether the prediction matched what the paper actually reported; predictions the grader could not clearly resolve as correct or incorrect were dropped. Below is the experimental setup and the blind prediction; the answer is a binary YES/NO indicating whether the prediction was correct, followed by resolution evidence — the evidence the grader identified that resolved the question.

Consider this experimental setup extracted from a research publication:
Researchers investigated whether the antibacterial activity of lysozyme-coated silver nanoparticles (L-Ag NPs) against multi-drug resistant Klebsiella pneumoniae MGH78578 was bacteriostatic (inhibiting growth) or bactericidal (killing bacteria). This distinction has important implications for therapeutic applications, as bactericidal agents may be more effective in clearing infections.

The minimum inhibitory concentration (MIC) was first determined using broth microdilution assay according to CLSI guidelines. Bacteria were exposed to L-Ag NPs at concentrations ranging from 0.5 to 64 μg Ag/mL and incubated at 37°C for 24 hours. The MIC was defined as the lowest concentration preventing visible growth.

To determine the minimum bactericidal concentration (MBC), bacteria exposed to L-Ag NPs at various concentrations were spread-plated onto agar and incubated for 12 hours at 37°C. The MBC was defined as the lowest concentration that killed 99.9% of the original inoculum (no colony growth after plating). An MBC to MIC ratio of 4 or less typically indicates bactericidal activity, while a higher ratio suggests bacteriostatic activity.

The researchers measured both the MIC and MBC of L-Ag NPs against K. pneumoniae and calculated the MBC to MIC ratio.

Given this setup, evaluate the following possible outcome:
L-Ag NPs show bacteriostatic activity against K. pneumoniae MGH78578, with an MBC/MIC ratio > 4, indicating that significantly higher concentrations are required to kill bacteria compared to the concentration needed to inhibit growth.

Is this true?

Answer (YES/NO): NO